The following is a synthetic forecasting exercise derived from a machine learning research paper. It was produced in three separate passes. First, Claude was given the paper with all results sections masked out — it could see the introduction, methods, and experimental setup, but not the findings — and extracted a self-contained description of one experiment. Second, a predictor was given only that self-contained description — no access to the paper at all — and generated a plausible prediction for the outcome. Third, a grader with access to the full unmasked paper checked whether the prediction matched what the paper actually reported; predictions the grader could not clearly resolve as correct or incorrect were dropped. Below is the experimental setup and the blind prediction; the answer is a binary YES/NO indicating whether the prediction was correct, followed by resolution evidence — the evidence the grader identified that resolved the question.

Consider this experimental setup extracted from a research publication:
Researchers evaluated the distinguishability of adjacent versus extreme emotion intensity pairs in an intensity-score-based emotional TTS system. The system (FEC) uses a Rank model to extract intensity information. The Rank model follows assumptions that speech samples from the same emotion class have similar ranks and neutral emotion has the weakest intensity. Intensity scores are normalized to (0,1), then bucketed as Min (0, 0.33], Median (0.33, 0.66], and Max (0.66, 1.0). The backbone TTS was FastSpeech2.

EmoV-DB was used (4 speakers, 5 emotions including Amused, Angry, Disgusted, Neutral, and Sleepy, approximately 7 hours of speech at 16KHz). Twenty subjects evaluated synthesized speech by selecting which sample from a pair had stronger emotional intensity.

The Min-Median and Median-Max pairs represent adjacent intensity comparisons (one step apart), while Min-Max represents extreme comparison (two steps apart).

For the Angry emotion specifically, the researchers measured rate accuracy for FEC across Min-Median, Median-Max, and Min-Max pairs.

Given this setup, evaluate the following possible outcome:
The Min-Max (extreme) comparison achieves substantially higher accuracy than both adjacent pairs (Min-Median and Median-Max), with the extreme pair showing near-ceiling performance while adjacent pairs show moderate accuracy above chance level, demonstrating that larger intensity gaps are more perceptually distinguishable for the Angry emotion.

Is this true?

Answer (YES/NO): NO